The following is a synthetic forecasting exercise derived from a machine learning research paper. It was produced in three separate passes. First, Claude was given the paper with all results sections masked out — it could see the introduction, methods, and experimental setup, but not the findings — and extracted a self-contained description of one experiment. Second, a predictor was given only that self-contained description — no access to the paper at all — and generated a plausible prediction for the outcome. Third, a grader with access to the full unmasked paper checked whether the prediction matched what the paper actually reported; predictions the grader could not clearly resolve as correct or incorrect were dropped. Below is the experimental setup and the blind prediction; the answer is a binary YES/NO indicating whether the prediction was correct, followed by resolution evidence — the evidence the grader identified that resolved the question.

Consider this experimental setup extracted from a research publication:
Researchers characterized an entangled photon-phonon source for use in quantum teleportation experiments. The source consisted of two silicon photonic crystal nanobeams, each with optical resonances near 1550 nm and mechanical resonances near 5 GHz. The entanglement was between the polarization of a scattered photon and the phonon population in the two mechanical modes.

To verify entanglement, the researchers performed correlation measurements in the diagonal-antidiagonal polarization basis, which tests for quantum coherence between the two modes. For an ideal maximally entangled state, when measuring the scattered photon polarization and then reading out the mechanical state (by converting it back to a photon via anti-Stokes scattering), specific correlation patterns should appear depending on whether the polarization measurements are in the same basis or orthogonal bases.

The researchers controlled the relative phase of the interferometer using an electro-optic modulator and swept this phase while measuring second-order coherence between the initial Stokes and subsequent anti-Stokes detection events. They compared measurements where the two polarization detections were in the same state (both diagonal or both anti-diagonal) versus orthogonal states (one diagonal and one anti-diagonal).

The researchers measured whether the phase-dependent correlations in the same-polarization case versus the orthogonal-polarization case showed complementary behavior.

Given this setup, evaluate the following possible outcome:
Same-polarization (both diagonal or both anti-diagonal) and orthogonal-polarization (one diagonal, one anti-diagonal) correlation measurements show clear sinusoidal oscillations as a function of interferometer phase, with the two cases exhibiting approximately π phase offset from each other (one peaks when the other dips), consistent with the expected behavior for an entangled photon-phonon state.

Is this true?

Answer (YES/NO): YES